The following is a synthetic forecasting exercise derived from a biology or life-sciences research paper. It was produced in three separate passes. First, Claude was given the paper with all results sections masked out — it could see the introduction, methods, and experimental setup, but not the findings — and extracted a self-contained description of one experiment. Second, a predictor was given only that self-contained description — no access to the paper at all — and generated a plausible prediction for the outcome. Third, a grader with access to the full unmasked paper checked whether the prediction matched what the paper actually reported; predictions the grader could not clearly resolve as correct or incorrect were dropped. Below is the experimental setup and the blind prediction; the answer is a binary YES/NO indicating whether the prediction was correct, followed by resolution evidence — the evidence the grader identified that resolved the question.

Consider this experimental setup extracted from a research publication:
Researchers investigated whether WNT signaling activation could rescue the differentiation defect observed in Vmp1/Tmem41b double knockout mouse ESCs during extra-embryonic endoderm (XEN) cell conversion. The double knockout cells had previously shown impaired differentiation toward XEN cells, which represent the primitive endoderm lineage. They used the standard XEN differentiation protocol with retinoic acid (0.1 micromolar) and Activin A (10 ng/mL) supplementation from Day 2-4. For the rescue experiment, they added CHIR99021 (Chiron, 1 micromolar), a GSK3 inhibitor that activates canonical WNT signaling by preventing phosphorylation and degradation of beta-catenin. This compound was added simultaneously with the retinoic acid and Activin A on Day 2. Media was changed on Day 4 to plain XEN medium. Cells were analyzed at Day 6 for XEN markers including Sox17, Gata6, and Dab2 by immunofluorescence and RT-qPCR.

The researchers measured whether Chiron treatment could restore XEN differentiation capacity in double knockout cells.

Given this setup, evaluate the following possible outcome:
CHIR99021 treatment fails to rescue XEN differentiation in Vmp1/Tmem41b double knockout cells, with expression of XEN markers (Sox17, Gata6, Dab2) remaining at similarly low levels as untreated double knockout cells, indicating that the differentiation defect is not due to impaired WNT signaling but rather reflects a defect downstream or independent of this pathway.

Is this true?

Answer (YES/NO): NO